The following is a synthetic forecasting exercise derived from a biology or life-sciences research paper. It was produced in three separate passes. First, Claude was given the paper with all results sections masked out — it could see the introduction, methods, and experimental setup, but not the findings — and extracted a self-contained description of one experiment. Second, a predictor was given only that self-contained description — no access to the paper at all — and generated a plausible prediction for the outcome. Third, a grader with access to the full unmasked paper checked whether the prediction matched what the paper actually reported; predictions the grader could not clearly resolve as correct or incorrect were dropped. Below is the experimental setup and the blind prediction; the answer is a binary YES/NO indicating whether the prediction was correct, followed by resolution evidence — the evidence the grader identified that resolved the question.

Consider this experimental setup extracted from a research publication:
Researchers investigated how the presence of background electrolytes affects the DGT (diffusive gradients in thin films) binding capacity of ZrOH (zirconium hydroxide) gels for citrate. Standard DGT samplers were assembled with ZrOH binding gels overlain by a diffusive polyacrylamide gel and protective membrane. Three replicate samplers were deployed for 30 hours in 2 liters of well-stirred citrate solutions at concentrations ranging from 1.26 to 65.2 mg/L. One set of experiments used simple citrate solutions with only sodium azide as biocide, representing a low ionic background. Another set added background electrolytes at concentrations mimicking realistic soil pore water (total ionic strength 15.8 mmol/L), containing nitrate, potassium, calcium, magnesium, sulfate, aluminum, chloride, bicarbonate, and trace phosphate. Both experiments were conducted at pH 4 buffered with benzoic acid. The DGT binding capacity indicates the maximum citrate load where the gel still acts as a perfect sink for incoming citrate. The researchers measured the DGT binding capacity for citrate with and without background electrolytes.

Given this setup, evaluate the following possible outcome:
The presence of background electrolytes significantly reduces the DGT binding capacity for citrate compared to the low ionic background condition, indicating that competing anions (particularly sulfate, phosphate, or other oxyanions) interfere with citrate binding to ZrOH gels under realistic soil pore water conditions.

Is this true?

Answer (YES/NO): NO